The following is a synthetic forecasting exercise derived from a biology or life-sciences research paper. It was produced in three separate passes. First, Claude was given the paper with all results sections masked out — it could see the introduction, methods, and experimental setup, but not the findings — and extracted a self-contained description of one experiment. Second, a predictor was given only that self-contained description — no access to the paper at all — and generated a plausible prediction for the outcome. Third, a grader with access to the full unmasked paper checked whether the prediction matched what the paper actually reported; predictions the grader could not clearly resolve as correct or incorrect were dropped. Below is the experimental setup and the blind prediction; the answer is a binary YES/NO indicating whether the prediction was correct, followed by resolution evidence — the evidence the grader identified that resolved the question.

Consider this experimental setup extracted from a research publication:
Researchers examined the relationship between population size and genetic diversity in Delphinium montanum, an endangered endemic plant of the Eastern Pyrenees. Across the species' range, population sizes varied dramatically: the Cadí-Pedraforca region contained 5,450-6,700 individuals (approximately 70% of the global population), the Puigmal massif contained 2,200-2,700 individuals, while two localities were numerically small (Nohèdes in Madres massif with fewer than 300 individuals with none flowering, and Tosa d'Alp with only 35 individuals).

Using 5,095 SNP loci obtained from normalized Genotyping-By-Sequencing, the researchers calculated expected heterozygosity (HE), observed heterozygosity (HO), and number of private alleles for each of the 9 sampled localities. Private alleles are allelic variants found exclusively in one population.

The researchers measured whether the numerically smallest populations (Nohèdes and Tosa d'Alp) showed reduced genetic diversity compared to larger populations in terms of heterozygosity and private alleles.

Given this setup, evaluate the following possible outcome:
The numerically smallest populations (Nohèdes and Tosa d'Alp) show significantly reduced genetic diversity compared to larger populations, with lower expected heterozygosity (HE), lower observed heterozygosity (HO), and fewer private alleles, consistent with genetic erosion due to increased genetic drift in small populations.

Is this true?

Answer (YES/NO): NO